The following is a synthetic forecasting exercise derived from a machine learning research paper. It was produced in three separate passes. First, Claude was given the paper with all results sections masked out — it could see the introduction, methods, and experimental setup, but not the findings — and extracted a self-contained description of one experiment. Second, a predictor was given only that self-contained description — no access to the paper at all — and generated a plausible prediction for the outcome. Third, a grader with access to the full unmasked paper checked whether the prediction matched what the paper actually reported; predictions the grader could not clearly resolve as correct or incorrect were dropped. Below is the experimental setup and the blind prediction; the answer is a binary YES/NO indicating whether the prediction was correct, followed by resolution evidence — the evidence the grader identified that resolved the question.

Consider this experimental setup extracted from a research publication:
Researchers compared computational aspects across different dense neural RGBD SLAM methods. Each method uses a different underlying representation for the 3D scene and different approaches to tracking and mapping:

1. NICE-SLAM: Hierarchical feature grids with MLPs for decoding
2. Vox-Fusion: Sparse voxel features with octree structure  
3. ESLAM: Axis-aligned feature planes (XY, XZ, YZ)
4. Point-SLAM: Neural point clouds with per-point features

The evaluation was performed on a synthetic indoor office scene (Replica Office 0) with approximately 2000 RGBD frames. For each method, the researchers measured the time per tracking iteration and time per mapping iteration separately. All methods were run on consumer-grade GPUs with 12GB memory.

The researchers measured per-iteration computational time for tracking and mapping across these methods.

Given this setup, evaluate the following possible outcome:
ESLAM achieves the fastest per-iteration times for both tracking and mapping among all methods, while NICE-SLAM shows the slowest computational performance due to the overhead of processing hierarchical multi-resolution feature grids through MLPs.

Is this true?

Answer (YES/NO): NO